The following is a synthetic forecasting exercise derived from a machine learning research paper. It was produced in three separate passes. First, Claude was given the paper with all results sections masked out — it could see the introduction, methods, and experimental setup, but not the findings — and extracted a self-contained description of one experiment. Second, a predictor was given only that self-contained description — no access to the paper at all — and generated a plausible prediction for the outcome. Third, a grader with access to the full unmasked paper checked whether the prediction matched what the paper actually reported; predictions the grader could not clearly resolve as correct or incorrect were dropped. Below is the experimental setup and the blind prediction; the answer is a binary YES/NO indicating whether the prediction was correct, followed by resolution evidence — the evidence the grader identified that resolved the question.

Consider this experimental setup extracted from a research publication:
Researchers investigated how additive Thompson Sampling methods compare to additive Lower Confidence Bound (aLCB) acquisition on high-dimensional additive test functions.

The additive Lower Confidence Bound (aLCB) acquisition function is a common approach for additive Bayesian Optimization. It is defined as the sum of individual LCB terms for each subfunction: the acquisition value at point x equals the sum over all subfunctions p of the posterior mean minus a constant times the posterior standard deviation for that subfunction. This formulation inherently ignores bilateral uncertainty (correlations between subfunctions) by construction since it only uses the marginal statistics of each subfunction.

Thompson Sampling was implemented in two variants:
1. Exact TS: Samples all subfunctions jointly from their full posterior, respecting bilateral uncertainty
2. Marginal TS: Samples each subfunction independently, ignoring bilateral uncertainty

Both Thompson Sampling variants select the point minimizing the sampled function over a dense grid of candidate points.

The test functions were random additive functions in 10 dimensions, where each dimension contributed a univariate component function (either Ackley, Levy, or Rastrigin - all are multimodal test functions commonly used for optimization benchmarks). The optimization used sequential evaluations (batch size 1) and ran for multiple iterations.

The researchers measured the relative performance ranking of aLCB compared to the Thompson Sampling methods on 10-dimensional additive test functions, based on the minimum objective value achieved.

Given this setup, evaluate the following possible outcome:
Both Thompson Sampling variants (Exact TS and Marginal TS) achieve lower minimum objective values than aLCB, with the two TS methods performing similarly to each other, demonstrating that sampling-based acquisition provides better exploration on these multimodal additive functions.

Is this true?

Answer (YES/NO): NO